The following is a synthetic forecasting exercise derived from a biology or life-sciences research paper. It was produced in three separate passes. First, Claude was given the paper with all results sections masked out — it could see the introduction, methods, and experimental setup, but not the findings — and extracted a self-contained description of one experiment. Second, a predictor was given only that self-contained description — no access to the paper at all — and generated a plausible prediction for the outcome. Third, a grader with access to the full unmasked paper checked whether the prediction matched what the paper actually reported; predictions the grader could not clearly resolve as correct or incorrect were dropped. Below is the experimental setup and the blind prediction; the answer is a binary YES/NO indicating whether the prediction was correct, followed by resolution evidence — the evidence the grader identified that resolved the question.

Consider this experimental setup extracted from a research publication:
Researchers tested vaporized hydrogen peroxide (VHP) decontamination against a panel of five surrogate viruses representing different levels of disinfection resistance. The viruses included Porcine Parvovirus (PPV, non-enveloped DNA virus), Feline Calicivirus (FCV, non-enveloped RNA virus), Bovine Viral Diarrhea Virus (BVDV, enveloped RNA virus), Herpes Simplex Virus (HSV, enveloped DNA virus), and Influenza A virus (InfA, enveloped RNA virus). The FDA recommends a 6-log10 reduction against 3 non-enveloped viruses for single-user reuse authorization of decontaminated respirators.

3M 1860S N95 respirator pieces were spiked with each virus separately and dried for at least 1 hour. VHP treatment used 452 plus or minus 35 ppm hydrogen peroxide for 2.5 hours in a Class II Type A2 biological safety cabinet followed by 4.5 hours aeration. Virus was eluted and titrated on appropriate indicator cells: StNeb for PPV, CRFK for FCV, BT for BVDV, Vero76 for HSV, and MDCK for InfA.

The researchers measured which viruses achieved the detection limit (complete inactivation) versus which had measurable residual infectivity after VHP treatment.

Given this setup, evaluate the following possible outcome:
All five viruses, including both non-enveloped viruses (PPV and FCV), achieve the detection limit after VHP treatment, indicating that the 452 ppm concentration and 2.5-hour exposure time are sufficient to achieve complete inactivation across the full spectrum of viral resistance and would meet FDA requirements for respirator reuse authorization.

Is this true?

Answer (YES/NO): NO